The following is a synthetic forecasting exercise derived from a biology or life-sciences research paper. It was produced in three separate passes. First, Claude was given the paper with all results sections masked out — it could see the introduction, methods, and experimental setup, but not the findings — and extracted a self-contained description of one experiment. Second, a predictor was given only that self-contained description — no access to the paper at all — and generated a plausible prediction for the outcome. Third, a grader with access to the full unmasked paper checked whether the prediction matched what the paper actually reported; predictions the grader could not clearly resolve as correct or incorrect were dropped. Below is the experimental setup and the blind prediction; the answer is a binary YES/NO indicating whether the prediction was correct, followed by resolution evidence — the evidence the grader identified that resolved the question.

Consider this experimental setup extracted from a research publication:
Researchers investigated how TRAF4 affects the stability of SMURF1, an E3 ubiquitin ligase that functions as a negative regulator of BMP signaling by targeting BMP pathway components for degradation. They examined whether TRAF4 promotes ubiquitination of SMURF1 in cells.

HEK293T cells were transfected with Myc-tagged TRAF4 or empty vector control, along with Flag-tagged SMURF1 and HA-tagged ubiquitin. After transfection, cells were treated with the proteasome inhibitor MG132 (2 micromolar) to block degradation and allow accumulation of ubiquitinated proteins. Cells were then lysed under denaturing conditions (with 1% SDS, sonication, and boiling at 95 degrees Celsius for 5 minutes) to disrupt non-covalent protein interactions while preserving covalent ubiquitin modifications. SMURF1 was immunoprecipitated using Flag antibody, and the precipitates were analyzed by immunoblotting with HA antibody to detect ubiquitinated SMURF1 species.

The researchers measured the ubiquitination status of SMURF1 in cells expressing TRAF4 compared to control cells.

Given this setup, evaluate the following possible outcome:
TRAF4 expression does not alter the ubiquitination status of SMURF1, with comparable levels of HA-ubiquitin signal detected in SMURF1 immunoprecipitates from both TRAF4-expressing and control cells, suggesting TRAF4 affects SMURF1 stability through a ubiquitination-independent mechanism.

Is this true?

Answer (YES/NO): NO